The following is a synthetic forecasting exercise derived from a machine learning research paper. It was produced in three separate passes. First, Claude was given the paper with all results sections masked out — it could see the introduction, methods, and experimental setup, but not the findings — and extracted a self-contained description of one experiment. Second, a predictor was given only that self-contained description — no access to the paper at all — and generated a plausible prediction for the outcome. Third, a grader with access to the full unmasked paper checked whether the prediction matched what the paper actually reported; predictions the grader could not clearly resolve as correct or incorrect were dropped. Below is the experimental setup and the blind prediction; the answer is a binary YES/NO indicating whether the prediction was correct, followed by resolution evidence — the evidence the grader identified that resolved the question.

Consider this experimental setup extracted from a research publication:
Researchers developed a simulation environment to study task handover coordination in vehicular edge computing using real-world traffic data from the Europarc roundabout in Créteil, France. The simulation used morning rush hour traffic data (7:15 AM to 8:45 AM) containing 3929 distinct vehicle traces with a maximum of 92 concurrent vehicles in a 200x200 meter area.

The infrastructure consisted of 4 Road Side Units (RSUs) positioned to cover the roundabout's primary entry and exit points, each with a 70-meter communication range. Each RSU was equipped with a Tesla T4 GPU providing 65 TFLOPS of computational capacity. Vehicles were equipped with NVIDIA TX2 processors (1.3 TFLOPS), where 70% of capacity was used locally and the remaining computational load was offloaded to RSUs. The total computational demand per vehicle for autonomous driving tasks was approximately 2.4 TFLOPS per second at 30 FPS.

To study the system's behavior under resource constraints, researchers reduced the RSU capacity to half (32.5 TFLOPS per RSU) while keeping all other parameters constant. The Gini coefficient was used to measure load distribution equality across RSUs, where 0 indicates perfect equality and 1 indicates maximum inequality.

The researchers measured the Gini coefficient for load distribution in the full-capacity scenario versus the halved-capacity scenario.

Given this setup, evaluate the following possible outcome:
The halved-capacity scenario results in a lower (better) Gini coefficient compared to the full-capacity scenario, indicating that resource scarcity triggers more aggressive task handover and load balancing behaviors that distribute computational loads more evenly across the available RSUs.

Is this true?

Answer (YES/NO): YES